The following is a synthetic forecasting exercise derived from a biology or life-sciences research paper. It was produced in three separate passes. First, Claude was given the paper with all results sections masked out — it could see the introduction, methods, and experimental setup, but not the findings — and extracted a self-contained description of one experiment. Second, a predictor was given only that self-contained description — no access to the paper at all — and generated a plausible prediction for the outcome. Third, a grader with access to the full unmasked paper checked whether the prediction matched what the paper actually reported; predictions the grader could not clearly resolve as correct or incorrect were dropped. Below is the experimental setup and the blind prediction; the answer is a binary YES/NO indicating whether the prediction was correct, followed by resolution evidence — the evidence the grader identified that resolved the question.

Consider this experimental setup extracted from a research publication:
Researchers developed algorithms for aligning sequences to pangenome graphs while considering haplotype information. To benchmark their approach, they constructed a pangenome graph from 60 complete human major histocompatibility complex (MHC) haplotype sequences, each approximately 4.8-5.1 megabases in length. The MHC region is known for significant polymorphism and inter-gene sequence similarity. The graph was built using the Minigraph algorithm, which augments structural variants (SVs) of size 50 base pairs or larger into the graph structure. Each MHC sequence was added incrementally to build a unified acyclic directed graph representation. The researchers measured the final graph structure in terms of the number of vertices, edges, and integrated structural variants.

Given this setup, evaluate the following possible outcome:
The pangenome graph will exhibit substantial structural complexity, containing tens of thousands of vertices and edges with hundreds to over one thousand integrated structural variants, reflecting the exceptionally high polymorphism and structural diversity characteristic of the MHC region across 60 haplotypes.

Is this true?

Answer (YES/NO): NO